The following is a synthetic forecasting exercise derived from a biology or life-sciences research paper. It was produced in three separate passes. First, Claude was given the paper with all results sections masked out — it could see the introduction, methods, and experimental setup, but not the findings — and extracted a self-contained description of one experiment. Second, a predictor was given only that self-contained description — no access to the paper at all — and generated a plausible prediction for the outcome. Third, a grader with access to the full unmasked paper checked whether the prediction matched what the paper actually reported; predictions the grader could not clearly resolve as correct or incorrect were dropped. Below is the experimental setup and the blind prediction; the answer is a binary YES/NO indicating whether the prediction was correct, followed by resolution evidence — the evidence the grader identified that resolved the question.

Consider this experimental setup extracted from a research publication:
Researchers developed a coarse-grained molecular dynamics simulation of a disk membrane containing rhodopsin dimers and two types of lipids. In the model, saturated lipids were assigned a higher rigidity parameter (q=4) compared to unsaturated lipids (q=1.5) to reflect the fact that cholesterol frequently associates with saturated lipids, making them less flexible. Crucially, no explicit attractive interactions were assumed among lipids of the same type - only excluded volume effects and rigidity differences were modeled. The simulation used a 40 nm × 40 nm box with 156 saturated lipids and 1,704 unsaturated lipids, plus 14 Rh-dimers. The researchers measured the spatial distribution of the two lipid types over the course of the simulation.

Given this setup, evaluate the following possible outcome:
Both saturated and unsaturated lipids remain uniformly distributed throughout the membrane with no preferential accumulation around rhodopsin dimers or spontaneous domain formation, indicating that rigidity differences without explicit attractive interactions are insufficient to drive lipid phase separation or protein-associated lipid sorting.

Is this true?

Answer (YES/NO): NO